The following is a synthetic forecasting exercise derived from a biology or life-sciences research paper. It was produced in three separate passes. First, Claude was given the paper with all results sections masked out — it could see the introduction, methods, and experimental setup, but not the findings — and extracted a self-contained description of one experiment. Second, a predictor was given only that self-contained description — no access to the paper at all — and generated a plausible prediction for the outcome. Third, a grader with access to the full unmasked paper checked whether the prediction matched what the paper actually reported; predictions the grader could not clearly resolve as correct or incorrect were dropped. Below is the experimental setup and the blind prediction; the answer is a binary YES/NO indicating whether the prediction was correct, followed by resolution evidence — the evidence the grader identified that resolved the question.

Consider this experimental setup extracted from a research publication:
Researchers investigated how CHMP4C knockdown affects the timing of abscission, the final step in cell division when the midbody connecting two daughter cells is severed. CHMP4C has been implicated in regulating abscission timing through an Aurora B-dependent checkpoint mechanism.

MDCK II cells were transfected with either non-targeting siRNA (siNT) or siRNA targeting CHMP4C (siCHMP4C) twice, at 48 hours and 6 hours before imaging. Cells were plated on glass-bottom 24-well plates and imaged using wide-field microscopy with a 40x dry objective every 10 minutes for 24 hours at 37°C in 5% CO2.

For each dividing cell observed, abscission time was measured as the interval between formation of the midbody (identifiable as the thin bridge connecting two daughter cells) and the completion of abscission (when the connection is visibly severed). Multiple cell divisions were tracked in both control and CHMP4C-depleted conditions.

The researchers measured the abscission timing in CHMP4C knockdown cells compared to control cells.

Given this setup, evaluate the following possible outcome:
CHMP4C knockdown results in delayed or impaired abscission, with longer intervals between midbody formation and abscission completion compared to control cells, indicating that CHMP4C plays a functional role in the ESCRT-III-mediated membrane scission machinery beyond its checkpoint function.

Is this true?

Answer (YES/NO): NO